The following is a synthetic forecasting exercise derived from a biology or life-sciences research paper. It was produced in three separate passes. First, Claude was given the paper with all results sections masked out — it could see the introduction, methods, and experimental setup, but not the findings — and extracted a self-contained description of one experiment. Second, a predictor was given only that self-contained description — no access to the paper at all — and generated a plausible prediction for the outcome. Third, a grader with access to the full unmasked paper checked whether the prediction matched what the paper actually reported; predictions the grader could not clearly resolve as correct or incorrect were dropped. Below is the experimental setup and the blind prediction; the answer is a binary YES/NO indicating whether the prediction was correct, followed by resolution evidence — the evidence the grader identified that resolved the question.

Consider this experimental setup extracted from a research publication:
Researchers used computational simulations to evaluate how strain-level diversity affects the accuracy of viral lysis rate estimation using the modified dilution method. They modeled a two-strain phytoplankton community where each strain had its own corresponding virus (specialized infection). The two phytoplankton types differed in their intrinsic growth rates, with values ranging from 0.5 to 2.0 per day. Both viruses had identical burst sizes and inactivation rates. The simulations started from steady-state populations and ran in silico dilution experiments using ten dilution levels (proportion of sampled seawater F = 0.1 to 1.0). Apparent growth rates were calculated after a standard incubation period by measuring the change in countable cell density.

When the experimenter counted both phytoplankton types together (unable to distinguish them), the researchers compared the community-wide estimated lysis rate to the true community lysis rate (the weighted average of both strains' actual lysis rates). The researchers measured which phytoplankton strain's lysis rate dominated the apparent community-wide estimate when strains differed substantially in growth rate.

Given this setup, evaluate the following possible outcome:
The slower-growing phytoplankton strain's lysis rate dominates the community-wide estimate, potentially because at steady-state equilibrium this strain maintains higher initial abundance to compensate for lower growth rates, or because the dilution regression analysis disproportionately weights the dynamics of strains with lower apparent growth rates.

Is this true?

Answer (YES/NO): NO